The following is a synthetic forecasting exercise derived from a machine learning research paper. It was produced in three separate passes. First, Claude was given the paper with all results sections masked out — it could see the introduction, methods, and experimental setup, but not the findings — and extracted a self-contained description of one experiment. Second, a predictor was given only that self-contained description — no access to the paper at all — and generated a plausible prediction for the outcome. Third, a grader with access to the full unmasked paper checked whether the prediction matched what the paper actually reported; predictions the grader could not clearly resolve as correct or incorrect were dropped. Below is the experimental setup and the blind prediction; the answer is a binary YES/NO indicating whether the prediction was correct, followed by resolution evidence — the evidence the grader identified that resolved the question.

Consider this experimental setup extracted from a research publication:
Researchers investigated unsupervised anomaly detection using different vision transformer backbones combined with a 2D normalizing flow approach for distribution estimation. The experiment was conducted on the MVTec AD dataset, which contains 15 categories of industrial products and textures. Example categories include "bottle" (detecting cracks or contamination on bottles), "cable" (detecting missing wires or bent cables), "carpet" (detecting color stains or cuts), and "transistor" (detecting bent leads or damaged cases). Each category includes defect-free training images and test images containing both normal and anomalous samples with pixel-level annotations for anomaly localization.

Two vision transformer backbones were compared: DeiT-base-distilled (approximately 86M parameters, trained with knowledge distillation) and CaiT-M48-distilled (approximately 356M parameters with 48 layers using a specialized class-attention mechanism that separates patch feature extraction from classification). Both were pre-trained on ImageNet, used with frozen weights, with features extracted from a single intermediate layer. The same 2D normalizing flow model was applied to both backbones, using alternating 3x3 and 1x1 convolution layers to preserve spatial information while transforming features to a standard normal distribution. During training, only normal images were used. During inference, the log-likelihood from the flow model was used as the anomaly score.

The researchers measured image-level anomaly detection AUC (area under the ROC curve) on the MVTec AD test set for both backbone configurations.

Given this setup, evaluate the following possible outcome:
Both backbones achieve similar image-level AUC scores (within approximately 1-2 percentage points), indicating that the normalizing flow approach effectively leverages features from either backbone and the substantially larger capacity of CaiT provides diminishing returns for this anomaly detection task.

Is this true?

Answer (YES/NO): YES